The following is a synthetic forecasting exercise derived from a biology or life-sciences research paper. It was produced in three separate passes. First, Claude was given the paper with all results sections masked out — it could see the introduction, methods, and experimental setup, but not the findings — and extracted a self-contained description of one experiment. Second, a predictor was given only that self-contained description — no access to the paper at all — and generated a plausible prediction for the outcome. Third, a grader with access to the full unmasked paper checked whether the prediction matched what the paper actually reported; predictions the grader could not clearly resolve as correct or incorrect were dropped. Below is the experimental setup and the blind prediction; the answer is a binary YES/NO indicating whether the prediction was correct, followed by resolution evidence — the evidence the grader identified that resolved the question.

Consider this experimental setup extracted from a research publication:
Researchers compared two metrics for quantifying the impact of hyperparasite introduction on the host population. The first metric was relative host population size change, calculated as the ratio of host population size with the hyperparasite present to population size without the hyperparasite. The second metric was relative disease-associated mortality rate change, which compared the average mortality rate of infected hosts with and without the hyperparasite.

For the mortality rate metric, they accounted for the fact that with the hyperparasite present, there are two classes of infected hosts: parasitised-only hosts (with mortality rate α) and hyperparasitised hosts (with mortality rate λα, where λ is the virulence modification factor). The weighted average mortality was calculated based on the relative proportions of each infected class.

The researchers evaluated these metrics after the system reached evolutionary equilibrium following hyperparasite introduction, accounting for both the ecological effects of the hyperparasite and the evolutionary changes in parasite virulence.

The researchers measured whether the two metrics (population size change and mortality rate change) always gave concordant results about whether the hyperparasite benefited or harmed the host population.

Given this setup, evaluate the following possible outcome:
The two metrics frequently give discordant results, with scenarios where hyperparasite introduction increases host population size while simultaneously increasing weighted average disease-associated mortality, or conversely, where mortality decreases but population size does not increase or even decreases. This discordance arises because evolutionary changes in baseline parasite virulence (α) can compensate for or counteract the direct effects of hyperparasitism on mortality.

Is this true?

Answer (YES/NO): YES